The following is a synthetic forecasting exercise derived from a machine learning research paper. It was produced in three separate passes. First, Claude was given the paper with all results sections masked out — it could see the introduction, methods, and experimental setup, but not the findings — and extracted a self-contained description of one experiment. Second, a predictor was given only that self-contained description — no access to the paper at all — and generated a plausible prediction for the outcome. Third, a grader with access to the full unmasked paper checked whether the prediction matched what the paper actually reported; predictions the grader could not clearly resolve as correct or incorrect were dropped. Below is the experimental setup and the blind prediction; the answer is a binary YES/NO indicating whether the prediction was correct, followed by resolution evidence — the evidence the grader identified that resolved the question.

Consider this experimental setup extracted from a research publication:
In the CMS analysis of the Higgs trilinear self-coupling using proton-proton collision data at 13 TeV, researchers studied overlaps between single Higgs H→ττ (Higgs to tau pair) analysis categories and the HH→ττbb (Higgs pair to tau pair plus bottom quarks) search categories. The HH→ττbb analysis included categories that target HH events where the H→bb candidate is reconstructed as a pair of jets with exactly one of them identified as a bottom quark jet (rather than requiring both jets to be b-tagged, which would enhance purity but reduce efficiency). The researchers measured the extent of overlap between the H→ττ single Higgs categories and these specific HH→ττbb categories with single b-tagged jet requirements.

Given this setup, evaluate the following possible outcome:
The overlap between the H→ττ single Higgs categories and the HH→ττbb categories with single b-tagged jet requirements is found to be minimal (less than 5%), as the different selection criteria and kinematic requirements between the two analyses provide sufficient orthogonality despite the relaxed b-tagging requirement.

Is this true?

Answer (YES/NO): NO